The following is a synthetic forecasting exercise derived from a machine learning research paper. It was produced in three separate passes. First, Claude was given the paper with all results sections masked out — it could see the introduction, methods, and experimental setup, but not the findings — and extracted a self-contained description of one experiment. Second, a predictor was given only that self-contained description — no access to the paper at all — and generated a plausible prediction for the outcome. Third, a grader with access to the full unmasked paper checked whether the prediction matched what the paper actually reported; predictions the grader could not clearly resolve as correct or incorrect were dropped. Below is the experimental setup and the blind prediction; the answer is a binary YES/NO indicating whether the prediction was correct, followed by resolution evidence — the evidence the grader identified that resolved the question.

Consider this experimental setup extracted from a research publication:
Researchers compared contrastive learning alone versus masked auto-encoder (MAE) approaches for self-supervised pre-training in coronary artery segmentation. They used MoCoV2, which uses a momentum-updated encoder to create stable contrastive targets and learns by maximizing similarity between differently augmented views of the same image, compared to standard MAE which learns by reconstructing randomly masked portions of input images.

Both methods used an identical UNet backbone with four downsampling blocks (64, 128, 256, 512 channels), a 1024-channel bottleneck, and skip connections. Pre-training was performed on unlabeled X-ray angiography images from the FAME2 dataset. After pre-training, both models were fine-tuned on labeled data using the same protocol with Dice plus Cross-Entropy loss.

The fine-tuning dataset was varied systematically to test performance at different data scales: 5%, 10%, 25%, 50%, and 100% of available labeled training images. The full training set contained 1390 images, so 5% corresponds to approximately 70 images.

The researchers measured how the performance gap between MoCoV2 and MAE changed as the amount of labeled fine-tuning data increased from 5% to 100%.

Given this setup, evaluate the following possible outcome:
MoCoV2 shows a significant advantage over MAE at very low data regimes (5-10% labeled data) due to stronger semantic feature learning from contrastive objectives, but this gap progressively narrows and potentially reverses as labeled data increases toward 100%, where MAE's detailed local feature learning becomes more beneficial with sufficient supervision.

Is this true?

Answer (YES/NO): NO